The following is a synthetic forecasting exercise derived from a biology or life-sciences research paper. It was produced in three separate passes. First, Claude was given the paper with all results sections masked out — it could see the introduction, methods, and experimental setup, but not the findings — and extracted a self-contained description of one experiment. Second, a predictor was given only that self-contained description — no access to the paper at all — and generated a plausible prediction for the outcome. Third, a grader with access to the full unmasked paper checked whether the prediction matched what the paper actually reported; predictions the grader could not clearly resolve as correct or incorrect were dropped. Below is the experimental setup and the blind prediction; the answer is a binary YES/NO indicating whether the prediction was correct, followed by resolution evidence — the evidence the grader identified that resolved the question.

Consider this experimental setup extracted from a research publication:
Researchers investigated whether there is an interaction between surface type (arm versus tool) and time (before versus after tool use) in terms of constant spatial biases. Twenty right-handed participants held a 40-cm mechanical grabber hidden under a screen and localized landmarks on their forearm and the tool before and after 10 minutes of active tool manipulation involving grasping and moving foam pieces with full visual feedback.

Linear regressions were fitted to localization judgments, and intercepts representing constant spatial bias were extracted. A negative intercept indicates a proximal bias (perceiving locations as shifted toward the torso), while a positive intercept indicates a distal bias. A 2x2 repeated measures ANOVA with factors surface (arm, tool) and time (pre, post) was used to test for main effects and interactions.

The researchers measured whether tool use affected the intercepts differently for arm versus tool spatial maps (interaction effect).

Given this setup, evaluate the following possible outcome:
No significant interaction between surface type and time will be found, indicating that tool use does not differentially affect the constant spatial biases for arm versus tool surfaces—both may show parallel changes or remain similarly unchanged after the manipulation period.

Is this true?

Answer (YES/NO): YES